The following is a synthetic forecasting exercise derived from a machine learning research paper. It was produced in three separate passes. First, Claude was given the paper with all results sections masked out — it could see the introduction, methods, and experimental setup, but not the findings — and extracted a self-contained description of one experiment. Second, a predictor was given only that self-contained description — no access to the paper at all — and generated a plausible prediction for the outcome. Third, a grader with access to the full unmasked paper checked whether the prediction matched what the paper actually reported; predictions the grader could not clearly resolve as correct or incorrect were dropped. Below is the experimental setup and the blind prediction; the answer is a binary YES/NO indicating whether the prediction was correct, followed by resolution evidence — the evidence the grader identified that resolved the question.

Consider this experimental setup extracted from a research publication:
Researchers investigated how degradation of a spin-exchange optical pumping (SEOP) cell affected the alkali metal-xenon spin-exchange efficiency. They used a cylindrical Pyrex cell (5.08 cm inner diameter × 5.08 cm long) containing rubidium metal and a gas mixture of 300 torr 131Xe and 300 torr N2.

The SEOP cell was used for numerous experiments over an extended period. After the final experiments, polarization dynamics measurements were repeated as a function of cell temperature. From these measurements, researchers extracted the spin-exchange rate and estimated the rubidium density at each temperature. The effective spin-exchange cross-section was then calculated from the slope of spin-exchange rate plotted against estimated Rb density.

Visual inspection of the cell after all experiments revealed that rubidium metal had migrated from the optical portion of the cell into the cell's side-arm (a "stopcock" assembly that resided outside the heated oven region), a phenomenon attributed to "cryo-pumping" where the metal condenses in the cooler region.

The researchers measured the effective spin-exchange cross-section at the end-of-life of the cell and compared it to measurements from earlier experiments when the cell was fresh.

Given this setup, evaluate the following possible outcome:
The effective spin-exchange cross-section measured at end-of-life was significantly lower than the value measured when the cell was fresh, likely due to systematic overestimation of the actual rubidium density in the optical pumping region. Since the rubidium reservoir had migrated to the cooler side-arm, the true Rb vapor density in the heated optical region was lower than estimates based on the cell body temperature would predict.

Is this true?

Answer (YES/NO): YES